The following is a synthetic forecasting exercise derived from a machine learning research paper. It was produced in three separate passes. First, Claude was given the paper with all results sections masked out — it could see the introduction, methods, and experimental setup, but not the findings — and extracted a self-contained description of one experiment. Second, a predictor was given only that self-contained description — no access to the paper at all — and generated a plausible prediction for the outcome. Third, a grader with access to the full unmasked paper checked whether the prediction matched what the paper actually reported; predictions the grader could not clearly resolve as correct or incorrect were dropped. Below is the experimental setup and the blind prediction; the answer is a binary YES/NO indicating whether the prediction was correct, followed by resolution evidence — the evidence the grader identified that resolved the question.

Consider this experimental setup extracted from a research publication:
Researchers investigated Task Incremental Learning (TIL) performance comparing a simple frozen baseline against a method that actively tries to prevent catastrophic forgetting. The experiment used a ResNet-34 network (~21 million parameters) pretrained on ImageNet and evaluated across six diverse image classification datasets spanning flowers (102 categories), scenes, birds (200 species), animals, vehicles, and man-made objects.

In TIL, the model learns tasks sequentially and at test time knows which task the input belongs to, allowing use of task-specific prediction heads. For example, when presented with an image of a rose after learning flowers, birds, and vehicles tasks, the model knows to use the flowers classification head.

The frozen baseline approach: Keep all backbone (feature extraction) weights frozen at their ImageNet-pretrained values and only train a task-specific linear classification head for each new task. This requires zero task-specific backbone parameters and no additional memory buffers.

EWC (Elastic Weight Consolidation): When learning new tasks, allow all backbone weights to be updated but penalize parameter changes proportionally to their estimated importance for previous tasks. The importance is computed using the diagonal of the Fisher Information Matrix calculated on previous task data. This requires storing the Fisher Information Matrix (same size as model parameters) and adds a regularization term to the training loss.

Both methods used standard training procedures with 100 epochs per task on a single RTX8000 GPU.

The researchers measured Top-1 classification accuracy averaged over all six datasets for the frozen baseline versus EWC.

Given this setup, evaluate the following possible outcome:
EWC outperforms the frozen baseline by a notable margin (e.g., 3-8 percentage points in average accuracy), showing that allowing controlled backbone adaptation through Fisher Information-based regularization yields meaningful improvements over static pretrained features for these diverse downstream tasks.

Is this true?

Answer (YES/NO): NO